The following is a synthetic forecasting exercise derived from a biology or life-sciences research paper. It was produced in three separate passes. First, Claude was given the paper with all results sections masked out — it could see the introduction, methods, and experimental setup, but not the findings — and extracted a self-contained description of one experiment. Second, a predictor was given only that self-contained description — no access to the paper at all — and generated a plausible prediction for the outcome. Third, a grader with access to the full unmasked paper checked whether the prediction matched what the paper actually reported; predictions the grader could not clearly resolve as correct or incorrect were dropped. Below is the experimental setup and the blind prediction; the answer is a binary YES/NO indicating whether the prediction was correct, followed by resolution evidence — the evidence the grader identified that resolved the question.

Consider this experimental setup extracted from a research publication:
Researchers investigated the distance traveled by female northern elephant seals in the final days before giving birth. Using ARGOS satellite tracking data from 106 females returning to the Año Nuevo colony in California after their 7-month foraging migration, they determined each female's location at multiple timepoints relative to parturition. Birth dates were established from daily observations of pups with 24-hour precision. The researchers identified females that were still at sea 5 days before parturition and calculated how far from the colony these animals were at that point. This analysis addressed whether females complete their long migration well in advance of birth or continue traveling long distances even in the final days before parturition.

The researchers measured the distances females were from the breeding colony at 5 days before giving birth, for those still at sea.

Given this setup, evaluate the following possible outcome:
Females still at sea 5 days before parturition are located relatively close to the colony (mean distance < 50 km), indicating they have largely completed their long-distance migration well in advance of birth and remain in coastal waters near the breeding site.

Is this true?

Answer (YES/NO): NO